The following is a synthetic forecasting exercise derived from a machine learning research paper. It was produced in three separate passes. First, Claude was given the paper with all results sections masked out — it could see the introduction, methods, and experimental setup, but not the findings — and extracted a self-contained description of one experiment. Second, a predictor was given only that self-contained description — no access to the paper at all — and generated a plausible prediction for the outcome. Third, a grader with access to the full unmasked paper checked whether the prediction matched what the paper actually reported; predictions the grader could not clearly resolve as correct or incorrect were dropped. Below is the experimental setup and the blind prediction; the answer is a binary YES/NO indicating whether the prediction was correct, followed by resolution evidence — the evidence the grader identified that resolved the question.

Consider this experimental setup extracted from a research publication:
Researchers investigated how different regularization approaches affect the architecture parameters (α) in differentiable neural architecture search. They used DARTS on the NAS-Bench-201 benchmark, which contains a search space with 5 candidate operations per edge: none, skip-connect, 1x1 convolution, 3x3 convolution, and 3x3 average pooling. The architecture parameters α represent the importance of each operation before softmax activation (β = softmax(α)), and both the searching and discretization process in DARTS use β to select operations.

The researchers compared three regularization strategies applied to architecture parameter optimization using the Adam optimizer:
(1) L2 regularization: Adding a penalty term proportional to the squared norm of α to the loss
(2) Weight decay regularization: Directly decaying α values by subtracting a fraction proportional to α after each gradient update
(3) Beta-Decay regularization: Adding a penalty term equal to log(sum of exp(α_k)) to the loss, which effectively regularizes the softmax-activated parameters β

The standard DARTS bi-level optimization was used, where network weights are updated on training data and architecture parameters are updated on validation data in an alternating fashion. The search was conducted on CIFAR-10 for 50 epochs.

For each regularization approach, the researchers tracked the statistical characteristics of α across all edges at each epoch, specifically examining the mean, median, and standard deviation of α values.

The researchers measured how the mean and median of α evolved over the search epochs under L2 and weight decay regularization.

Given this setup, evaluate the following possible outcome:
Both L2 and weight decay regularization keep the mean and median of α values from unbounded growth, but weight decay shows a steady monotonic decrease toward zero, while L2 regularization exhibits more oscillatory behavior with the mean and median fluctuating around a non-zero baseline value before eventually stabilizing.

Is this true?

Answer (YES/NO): NO